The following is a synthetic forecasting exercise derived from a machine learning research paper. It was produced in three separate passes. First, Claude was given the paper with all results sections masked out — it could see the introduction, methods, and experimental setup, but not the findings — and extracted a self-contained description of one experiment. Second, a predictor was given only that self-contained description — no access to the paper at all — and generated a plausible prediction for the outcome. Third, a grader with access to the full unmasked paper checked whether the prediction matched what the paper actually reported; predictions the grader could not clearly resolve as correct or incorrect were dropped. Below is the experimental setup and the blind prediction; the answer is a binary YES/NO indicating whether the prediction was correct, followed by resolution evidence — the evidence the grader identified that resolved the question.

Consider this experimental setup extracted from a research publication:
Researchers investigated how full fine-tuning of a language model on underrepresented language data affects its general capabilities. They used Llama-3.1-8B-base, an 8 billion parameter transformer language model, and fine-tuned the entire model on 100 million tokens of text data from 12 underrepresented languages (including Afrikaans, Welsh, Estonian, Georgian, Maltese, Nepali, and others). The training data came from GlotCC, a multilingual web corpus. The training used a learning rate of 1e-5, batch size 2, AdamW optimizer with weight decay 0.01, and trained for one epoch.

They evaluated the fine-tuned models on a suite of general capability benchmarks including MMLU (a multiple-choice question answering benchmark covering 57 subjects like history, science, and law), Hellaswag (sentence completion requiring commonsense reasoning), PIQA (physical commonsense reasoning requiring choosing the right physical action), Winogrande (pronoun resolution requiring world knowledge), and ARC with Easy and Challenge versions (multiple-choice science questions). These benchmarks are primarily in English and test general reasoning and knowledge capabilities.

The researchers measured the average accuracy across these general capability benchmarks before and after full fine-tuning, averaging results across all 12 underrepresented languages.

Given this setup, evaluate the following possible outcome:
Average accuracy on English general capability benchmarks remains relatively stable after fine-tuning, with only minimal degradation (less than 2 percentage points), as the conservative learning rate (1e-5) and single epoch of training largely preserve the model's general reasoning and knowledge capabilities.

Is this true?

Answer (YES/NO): NO